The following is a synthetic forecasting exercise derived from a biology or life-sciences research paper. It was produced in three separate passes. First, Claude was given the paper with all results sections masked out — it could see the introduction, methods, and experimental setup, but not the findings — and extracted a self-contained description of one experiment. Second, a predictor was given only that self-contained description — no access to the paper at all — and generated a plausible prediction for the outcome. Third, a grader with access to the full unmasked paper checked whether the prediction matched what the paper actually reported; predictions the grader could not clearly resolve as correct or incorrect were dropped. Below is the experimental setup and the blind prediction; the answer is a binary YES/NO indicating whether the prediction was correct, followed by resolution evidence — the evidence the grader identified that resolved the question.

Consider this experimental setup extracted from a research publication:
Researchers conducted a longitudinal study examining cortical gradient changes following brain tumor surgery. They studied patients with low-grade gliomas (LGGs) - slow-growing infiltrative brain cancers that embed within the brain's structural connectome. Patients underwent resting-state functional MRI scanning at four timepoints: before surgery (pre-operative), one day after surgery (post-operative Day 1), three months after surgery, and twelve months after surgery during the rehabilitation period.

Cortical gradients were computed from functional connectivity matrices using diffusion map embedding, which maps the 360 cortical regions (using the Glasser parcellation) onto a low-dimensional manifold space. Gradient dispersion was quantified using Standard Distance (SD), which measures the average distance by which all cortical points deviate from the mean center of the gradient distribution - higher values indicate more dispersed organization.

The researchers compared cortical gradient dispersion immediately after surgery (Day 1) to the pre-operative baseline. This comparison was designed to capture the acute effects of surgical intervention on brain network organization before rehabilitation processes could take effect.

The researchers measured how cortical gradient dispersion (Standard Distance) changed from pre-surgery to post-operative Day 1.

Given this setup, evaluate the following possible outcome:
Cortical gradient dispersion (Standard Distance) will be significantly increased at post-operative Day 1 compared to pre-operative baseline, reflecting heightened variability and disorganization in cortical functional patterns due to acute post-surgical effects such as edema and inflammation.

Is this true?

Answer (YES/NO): NO